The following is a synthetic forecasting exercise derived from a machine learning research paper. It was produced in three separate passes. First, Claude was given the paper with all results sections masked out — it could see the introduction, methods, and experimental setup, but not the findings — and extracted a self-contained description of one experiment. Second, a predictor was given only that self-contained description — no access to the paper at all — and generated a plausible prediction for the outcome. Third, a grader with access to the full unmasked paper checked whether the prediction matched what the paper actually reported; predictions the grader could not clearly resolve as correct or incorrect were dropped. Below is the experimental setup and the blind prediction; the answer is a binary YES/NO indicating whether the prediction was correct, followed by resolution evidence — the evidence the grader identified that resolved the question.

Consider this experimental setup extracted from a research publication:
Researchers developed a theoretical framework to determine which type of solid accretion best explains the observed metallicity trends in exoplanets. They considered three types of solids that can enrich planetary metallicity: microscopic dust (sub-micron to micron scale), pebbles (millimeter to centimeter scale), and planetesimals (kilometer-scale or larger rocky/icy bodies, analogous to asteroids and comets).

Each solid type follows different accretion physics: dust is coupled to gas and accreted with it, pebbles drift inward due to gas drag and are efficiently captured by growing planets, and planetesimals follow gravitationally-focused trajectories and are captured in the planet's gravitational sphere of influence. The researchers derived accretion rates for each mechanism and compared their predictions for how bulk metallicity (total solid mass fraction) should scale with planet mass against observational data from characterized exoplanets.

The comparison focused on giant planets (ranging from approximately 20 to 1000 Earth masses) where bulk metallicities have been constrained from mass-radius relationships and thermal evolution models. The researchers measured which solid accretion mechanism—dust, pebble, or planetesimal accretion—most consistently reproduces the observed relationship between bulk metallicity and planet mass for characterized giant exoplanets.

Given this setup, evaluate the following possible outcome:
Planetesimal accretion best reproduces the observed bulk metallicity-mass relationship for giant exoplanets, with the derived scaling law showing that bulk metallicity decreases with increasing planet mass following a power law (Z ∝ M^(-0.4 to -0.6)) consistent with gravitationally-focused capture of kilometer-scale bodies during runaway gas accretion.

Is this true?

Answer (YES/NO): YES